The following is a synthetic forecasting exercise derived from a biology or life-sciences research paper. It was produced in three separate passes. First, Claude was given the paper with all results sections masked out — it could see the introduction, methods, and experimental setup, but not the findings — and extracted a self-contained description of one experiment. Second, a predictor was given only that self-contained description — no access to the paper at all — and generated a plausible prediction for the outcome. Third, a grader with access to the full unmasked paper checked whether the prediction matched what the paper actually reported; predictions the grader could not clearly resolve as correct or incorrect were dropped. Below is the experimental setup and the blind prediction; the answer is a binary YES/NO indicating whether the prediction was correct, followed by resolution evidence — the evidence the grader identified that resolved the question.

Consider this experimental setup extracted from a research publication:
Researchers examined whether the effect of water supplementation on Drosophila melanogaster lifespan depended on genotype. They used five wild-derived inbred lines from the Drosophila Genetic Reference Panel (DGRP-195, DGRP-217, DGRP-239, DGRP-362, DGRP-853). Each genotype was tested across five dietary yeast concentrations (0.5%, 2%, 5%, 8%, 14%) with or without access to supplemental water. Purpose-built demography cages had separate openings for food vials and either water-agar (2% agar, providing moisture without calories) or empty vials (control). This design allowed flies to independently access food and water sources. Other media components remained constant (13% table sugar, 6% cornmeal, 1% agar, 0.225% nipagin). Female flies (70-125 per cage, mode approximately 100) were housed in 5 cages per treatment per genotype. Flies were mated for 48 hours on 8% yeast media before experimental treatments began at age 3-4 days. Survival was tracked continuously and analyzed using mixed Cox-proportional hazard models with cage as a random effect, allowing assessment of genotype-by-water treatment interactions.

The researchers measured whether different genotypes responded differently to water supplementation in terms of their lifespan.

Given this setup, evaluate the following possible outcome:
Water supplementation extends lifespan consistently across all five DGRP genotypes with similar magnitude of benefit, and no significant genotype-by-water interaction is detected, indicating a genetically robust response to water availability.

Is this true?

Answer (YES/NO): NO